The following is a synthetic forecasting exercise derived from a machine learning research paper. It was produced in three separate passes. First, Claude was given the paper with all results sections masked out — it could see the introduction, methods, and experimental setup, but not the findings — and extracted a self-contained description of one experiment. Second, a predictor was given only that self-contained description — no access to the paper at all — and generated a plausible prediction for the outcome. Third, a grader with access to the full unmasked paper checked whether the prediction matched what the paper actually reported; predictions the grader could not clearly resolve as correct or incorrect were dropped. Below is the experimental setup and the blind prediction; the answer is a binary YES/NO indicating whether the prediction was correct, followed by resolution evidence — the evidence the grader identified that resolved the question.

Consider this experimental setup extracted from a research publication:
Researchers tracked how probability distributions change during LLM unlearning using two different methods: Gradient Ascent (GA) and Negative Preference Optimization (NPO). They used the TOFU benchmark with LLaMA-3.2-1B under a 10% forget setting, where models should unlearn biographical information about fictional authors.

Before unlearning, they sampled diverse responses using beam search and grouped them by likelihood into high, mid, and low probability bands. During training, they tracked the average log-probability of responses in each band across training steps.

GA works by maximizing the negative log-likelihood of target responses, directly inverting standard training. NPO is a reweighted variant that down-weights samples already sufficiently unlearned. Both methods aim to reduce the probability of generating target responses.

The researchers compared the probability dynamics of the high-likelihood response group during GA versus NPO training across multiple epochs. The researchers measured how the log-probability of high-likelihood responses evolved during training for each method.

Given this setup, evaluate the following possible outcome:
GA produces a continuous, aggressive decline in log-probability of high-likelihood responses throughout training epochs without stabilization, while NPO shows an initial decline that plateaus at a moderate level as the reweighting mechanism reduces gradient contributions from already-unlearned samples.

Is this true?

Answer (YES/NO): NO